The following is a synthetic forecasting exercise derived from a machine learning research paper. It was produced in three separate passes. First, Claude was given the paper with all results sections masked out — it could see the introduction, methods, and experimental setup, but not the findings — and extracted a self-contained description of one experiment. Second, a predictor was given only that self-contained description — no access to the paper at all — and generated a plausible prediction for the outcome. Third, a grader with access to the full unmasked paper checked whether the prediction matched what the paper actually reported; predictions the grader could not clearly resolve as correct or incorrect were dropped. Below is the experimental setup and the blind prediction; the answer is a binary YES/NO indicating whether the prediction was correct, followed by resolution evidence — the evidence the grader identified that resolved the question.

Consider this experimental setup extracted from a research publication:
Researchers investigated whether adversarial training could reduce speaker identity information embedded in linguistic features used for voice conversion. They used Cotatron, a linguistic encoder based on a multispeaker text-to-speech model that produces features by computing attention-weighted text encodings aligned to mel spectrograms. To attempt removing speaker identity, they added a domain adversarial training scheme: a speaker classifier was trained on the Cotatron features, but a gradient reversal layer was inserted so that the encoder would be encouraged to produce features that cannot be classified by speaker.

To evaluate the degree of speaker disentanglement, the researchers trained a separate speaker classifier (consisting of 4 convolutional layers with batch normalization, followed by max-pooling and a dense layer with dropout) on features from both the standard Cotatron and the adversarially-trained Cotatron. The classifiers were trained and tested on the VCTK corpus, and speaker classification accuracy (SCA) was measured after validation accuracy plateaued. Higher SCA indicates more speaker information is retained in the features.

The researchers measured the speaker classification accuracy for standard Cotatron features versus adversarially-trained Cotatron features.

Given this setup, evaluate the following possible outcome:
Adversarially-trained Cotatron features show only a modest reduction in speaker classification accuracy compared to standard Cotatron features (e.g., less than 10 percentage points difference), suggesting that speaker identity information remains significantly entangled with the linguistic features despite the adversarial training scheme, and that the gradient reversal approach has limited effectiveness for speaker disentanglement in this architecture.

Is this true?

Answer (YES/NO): NO